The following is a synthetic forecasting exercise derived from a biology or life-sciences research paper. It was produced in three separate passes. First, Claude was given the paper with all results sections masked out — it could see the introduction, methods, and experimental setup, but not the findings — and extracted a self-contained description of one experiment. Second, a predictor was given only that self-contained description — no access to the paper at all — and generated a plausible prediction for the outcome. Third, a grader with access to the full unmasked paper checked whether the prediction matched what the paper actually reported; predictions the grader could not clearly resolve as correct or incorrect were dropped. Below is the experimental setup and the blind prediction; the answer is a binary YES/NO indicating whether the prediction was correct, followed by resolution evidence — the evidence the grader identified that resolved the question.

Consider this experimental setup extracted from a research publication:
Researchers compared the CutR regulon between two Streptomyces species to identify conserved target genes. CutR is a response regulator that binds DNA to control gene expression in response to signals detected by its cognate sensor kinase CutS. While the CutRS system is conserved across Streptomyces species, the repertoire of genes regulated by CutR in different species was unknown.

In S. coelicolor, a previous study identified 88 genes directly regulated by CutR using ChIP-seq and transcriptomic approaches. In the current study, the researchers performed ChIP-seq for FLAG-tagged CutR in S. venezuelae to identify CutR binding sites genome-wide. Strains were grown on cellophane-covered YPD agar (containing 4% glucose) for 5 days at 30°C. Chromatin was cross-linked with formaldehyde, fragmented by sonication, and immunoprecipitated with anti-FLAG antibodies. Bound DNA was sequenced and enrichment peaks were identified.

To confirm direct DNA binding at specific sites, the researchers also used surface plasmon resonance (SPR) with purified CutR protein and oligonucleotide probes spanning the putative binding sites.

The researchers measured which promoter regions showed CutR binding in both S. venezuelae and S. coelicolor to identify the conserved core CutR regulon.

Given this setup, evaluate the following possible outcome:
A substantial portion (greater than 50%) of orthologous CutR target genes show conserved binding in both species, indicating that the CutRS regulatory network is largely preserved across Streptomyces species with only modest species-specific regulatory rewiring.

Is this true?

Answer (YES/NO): NO